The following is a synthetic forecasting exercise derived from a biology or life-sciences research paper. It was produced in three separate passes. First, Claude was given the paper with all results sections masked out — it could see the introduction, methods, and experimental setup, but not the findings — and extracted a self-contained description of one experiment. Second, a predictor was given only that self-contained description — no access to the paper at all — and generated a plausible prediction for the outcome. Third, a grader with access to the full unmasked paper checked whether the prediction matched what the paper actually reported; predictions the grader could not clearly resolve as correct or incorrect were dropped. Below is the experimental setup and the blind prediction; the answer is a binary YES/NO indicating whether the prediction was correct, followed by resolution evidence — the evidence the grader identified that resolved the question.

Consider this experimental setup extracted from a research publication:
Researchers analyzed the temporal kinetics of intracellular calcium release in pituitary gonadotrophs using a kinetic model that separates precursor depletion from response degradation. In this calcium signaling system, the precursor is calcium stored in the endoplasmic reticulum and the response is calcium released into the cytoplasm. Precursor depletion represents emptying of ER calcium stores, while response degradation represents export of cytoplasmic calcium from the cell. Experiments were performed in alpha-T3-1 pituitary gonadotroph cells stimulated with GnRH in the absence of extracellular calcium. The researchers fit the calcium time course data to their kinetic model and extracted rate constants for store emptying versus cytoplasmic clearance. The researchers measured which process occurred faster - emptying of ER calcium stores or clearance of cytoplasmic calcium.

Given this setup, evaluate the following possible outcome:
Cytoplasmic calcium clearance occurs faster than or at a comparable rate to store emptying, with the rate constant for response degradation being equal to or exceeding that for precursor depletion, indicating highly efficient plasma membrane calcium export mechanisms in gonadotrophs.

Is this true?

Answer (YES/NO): NO